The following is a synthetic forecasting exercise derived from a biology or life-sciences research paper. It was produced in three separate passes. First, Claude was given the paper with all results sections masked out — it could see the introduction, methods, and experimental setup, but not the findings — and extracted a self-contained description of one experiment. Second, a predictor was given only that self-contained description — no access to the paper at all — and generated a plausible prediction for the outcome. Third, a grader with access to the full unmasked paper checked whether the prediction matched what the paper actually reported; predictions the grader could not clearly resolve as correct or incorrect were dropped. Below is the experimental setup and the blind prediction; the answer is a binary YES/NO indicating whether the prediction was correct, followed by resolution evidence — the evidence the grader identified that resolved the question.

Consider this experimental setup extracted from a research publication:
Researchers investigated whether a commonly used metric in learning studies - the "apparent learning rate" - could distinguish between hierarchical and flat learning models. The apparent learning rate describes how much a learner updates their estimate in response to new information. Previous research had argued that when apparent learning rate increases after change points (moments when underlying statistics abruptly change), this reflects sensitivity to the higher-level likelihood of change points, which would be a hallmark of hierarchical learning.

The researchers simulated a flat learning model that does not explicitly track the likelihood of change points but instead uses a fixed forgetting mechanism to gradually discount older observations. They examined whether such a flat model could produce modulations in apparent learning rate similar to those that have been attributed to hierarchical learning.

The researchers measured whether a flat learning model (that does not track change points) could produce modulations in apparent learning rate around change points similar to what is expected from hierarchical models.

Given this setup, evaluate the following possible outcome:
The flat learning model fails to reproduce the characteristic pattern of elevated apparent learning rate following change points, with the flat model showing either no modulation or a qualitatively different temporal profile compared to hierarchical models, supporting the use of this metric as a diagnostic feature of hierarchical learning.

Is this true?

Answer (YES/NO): NO